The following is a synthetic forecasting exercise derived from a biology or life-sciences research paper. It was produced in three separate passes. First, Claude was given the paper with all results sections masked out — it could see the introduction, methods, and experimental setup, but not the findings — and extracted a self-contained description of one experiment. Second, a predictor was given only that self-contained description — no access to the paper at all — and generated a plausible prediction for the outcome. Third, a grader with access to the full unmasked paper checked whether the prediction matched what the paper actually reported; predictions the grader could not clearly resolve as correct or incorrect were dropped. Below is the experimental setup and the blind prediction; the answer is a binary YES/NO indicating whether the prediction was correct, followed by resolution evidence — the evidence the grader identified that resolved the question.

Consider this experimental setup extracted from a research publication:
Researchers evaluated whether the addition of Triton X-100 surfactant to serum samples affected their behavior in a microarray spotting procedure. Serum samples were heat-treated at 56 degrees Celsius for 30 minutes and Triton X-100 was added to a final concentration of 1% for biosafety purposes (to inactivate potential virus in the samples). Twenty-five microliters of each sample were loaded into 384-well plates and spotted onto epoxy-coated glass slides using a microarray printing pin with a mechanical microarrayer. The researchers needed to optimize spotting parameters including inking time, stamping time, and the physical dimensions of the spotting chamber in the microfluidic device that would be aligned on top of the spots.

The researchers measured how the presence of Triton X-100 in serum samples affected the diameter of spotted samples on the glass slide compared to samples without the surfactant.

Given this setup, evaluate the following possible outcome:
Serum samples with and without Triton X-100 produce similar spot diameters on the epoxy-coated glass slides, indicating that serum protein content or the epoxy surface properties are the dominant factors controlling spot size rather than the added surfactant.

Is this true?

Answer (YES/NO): NO